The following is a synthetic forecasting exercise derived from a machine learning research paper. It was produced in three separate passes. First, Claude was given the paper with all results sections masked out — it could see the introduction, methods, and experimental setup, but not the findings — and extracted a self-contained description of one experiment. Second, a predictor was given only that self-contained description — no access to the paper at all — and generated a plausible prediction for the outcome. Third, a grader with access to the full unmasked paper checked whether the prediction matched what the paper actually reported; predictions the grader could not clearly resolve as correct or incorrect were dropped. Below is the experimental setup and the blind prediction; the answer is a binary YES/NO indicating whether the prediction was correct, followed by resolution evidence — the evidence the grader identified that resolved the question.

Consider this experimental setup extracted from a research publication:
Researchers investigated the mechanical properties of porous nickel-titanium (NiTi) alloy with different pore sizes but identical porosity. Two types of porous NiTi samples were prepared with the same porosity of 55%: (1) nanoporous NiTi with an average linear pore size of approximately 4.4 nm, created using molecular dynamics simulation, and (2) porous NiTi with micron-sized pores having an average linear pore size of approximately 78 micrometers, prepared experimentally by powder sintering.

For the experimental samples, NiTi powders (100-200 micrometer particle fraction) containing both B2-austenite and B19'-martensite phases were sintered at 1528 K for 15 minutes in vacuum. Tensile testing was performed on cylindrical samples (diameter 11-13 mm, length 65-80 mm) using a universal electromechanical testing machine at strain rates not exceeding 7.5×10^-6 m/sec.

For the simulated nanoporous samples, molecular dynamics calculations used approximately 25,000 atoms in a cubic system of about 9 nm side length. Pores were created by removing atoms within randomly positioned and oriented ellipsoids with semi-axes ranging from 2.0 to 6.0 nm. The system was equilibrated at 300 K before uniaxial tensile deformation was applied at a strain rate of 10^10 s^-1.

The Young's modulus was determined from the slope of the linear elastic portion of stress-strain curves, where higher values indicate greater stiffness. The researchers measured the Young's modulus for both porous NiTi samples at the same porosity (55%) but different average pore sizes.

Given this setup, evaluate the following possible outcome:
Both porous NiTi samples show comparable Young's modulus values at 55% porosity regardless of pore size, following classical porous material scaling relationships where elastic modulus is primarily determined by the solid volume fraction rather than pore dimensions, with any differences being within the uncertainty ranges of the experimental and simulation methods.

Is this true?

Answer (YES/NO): NO